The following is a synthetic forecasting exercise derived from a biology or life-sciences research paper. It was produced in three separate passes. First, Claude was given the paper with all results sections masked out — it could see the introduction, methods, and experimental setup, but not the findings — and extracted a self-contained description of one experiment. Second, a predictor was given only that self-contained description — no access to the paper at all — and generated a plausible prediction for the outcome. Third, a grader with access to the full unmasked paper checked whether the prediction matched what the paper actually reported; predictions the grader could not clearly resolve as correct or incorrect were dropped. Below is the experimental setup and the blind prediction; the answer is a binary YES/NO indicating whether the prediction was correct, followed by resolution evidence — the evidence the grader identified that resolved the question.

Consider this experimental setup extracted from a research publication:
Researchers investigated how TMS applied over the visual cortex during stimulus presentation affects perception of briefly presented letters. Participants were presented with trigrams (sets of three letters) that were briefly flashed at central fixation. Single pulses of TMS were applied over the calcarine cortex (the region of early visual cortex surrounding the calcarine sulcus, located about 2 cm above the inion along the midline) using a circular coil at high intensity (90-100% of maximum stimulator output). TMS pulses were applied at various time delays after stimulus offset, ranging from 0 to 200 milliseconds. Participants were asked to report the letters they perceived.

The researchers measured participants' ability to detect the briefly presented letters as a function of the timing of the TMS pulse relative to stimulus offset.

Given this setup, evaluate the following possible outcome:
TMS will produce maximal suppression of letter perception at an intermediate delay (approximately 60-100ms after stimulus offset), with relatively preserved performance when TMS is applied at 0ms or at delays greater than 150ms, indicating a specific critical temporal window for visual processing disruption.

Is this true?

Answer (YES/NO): NO